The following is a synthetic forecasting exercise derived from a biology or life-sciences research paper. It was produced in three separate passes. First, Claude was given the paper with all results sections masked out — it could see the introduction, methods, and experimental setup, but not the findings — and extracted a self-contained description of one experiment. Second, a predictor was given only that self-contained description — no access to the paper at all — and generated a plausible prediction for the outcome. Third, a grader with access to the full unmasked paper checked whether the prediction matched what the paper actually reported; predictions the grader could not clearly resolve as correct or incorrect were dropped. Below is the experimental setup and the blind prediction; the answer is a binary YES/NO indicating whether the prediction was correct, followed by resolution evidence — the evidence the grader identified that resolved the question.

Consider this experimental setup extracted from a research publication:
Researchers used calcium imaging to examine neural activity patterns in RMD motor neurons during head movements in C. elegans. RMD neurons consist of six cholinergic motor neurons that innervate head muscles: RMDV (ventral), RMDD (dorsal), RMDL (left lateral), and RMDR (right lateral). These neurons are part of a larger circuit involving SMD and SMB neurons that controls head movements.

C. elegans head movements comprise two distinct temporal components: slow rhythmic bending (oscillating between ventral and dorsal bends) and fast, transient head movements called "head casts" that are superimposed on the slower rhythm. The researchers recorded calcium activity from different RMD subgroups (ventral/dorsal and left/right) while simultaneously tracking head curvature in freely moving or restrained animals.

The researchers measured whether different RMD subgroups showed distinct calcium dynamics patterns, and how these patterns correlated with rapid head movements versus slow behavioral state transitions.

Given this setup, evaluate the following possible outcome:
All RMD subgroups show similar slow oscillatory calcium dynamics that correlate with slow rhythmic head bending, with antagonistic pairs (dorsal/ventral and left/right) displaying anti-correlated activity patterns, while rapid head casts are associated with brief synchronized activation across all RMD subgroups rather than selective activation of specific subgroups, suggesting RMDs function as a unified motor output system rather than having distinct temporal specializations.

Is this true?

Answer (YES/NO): NO